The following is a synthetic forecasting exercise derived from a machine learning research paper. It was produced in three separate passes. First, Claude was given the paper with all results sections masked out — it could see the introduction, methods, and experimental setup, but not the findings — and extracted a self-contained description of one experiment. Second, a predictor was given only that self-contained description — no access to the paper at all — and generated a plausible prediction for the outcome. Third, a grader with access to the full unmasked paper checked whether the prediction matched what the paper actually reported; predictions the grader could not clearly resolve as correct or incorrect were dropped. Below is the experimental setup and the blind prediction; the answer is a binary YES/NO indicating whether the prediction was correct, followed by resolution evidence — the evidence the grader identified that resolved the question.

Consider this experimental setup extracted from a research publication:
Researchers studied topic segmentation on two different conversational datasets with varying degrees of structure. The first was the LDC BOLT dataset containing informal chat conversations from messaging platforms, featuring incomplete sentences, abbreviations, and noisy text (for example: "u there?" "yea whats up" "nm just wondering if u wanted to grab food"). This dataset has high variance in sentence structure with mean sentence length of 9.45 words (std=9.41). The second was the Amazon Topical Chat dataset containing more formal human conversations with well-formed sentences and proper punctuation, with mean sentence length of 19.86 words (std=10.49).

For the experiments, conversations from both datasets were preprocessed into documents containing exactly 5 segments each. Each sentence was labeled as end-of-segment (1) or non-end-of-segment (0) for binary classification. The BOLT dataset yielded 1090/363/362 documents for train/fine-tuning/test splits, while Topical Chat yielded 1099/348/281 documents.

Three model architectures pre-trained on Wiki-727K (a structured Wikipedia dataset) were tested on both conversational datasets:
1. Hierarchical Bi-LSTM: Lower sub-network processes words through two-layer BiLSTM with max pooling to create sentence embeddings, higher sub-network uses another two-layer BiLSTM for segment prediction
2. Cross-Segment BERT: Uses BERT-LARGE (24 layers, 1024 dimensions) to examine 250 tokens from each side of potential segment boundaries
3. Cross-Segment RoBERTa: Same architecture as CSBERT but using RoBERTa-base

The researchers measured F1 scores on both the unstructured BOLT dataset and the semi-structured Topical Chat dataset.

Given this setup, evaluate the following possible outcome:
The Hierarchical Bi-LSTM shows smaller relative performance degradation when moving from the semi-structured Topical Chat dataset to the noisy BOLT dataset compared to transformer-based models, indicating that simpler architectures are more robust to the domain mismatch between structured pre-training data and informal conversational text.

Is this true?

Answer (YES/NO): NO